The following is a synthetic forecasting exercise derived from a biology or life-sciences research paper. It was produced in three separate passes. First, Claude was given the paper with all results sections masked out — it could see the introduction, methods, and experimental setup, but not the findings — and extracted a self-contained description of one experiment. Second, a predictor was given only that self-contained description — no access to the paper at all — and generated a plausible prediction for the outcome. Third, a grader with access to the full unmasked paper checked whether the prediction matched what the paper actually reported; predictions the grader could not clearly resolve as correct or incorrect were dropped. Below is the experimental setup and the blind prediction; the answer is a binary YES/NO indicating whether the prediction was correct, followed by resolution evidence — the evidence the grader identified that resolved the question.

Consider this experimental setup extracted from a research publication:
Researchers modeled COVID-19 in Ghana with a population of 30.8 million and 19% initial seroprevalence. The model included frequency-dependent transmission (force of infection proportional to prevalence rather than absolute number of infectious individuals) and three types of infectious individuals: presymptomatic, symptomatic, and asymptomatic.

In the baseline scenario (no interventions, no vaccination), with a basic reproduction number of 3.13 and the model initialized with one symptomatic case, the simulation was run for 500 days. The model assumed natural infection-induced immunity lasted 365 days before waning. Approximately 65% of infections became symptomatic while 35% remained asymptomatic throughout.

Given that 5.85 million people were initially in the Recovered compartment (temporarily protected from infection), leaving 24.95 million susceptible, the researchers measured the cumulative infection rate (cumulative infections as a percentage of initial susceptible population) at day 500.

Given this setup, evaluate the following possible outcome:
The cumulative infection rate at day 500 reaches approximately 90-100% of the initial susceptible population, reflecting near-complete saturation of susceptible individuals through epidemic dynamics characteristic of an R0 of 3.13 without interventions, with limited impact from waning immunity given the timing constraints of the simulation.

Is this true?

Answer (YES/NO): NO